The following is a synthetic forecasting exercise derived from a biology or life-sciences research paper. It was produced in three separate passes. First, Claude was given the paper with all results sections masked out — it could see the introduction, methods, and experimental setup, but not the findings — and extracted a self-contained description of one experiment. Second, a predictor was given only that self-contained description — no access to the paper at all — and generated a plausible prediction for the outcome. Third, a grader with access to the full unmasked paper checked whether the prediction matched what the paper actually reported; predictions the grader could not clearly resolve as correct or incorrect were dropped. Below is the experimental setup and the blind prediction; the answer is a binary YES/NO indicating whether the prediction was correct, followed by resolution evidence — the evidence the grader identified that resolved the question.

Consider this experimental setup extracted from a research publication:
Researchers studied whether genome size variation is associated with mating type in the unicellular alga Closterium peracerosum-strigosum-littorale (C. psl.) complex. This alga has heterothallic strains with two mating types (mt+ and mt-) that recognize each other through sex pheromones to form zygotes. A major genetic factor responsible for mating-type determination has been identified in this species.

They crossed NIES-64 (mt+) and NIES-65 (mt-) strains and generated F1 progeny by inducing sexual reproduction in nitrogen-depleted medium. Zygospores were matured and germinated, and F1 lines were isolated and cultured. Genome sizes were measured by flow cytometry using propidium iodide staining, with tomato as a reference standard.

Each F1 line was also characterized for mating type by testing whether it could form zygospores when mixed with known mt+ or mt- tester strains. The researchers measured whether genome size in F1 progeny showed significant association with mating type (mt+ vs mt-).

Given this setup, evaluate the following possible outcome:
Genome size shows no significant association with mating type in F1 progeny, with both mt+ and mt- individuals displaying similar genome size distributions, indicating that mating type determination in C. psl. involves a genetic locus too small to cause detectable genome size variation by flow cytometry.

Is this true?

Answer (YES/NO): YES